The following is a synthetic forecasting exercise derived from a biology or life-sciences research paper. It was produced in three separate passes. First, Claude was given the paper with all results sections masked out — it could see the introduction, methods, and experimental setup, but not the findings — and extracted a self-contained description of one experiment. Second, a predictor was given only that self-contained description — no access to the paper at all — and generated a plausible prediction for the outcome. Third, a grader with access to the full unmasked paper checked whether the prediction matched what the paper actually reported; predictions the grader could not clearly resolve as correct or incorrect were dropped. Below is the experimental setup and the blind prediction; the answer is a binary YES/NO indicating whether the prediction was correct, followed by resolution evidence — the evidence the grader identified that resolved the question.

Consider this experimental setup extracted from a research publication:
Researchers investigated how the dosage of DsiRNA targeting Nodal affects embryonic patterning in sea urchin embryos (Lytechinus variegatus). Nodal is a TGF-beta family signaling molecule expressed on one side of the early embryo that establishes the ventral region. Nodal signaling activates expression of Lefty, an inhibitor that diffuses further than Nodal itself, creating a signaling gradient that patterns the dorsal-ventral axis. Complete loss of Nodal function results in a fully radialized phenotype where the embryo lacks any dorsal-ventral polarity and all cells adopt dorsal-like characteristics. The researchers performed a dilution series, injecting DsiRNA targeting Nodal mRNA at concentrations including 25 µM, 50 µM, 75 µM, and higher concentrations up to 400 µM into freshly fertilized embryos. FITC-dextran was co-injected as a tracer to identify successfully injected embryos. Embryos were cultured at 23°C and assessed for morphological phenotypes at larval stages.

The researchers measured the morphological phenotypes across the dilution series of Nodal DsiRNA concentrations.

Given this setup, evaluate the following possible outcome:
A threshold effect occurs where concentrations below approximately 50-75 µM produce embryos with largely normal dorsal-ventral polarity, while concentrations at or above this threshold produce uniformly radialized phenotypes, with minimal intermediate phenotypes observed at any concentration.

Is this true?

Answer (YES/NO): NO